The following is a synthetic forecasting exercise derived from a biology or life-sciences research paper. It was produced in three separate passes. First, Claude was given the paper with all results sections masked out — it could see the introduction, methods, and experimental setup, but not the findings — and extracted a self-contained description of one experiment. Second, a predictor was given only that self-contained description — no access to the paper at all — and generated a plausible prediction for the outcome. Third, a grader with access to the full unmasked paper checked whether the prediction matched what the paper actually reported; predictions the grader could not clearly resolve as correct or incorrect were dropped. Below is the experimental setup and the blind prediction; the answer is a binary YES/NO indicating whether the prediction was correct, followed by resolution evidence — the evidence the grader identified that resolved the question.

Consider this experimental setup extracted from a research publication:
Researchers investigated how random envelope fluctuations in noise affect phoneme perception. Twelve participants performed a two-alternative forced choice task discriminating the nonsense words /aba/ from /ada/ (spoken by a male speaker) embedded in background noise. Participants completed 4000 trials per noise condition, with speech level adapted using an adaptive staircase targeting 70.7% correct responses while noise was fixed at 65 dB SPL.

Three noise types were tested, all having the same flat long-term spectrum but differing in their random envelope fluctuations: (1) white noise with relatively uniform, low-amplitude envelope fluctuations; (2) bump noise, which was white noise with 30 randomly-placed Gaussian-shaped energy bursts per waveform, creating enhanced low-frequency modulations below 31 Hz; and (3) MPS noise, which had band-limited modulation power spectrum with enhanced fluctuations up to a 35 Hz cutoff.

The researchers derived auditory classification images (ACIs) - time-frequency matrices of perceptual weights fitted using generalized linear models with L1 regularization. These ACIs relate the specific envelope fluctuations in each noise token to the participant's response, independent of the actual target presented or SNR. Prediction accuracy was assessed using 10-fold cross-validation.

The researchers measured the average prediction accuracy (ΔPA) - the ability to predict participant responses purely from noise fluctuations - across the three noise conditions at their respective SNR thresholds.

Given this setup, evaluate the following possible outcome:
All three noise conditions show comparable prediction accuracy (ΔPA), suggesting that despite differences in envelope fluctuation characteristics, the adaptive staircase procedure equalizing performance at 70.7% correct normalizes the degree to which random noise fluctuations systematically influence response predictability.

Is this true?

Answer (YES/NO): NO